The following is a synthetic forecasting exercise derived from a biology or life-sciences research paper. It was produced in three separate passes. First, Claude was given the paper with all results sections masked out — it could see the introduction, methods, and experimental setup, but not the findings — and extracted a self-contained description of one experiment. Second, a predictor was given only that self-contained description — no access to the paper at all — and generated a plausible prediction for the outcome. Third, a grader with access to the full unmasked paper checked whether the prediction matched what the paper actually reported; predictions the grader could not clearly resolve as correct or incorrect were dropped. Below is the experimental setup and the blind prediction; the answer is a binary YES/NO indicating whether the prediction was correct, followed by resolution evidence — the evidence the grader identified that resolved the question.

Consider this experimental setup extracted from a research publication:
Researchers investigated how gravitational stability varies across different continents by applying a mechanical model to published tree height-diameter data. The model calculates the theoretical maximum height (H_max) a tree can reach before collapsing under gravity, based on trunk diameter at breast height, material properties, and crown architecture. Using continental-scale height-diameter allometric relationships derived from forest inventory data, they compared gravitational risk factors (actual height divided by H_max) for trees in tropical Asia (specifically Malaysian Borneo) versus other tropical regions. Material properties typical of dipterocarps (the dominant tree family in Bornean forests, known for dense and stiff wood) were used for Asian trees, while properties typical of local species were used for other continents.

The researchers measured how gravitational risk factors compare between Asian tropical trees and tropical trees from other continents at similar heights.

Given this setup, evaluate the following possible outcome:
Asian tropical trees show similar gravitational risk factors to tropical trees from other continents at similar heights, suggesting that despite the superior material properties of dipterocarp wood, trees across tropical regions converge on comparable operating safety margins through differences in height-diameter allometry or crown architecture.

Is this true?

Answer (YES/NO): NO